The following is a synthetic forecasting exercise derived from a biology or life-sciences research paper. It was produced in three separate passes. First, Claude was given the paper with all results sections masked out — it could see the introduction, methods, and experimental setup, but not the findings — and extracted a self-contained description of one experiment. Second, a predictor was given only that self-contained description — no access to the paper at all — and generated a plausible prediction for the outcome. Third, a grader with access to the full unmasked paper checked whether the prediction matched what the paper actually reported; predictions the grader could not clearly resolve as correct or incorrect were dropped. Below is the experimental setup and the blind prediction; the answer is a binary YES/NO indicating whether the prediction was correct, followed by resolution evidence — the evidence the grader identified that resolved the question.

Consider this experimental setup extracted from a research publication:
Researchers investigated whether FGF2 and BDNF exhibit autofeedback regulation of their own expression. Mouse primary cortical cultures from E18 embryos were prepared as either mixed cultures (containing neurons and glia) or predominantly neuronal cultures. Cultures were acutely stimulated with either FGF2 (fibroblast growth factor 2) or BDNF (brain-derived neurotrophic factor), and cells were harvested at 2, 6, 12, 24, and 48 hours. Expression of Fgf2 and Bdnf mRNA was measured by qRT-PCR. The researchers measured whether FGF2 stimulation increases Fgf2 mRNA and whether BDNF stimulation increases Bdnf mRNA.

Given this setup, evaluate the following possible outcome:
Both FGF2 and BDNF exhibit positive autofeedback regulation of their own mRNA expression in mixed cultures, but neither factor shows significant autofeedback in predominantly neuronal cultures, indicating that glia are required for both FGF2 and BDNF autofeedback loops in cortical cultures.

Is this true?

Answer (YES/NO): NO